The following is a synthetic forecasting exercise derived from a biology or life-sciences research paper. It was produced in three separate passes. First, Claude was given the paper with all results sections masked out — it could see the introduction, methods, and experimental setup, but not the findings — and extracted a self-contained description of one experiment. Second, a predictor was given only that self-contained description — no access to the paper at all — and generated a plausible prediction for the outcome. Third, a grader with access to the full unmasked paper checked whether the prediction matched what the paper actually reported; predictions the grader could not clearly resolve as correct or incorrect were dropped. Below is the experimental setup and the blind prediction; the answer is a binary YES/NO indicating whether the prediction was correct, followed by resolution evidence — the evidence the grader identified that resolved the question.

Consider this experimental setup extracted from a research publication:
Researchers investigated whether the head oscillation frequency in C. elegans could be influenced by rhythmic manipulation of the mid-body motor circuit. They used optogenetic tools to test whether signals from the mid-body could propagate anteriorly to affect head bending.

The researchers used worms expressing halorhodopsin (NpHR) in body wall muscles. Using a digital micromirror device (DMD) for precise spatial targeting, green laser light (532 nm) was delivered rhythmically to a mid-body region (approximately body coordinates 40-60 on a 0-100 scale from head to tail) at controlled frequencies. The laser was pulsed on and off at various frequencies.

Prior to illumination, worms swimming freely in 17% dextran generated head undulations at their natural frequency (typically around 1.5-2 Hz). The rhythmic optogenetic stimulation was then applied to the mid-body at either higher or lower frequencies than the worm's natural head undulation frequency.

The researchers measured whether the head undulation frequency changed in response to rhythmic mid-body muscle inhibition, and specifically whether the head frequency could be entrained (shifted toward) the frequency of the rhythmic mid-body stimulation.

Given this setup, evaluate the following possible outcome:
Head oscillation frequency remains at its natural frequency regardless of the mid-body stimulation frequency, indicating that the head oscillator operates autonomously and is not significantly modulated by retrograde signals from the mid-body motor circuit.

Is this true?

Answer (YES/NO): NO